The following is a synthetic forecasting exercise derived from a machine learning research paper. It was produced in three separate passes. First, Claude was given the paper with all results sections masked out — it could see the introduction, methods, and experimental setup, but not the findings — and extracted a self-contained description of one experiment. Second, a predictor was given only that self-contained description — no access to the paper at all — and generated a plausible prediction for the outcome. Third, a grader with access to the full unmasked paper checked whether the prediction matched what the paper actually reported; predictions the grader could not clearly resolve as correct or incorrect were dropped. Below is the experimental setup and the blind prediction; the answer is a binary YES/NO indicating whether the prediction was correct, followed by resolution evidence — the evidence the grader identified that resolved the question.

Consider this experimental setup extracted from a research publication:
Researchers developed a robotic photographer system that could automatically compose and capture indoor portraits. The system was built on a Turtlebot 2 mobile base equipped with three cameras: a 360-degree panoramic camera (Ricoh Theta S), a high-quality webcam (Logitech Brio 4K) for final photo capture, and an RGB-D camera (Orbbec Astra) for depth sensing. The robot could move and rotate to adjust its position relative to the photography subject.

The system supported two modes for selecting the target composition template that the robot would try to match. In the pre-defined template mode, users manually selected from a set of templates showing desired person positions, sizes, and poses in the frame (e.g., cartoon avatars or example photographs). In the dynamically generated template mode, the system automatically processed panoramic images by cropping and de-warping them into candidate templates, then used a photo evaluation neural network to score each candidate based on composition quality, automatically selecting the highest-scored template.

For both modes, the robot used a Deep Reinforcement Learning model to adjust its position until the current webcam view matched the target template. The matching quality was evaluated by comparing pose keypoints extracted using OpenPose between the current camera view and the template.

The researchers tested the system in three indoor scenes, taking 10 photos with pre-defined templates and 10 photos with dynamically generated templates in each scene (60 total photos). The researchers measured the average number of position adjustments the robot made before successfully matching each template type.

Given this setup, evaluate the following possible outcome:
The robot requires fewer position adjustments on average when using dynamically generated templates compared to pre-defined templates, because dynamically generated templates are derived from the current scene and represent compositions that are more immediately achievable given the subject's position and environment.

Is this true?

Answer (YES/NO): NO